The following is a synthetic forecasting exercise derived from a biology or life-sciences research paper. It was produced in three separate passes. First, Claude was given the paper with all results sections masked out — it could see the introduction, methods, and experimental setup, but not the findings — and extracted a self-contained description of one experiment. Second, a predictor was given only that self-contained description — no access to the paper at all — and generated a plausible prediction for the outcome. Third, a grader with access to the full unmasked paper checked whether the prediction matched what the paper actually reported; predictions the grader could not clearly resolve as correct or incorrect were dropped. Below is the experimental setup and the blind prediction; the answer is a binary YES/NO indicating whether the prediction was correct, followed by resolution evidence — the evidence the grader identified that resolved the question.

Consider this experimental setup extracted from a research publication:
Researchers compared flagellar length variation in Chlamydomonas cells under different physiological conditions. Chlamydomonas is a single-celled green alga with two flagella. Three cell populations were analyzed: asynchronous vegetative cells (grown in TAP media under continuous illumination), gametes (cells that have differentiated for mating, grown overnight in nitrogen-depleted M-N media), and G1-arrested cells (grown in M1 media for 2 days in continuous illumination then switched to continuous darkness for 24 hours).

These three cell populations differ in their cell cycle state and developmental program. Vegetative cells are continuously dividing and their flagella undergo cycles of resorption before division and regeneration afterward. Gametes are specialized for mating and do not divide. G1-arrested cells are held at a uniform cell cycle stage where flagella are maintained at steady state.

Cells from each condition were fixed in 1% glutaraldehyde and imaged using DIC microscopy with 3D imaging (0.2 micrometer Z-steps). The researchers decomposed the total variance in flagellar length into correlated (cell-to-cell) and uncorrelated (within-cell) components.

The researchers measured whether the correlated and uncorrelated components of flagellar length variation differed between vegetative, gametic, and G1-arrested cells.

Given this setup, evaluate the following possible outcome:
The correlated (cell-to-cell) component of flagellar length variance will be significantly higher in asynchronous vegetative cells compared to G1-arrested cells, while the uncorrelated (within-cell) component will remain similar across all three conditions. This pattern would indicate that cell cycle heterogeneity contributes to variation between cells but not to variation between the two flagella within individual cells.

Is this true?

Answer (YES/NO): NO